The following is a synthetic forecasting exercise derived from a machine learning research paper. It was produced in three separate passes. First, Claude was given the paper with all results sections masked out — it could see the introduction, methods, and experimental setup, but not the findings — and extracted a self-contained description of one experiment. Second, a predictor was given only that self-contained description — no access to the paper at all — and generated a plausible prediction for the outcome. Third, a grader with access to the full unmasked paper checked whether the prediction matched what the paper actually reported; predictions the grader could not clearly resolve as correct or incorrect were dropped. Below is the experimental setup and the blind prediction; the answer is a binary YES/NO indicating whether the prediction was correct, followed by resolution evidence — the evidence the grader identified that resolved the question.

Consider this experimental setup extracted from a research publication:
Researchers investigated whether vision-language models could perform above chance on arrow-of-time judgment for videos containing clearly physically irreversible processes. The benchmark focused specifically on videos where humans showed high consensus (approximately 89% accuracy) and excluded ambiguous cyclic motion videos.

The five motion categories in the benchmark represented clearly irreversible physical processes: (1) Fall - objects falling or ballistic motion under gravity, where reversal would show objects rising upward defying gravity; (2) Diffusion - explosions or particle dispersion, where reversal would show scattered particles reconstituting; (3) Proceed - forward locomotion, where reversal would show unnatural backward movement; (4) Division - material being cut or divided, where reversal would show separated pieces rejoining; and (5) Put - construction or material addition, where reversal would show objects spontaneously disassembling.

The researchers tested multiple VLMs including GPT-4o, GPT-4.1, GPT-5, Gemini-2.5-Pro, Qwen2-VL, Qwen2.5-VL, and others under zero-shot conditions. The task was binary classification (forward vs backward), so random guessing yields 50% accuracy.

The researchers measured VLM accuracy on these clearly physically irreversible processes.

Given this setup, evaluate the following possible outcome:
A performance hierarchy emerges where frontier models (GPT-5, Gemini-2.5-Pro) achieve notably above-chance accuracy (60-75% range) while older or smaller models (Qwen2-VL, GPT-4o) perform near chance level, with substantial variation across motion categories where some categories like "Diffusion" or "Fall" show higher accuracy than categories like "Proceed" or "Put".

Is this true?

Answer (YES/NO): NO